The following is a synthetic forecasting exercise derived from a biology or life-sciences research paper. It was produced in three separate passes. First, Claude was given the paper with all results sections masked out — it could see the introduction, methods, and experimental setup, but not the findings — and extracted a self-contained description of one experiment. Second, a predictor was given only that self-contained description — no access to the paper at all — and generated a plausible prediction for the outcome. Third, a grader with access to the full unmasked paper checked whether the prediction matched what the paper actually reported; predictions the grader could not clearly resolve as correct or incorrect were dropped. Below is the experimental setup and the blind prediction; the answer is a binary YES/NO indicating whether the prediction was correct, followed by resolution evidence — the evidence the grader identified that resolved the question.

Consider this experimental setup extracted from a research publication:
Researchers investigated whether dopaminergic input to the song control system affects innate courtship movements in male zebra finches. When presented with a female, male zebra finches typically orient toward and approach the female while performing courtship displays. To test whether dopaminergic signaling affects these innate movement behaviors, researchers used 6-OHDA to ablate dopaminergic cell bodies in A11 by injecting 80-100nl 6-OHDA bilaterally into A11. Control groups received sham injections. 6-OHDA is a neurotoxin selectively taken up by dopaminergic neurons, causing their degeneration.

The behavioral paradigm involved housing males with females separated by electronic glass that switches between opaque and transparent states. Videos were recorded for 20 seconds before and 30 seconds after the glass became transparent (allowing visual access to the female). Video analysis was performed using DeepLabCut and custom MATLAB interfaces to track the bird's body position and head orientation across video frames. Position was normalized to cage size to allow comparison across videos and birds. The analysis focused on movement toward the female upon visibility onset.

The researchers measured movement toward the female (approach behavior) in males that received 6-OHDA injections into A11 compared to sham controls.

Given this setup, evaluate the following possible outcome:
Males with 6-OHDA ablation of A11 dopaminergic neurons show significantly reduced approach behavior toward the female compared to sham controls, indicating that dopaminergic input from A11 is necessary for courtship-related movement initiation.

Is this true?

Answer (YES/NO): YES